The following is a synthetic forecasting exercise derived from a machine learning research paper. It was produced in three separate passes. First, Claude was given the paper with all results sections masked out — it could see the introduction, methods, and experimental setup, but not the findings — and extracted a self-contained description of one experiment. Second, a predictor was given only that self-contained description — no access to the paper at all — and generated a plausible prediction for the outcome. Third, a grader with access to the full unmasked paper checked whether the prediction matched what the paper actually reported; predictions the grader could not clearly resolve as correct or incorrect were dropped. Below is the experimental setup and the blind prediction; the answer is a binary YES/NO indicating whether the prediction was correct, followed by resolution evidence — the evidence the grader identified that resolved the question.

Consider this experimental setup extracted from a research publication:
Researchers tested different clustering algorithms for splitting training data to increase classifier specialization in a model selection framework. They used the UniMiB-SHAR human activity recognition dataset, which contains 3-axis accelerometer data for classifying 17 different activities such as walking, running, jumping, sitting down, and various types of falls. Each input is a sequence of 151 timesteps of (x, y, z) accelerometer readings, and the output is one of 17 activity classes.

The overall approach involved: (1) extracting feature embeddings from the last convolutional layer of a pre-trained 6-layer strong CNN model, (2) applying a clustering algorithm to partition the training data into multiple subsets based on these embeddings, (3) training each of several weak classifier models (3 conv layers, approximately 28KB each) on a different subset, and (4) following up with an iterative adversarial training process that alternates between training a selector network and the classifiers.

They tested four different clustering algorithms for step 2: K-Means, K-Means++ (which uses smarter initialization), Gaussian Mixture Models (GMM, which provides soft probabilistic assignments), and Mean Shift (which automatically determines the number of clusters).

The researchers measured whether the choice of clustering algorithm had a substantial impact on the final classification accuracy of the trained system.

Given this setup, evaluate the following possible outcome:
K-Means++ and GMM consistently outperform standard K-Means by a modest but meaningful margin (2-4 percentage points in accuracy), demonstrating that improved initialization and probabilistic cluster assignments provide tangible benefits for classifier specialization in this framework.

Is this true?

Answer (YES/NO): NO